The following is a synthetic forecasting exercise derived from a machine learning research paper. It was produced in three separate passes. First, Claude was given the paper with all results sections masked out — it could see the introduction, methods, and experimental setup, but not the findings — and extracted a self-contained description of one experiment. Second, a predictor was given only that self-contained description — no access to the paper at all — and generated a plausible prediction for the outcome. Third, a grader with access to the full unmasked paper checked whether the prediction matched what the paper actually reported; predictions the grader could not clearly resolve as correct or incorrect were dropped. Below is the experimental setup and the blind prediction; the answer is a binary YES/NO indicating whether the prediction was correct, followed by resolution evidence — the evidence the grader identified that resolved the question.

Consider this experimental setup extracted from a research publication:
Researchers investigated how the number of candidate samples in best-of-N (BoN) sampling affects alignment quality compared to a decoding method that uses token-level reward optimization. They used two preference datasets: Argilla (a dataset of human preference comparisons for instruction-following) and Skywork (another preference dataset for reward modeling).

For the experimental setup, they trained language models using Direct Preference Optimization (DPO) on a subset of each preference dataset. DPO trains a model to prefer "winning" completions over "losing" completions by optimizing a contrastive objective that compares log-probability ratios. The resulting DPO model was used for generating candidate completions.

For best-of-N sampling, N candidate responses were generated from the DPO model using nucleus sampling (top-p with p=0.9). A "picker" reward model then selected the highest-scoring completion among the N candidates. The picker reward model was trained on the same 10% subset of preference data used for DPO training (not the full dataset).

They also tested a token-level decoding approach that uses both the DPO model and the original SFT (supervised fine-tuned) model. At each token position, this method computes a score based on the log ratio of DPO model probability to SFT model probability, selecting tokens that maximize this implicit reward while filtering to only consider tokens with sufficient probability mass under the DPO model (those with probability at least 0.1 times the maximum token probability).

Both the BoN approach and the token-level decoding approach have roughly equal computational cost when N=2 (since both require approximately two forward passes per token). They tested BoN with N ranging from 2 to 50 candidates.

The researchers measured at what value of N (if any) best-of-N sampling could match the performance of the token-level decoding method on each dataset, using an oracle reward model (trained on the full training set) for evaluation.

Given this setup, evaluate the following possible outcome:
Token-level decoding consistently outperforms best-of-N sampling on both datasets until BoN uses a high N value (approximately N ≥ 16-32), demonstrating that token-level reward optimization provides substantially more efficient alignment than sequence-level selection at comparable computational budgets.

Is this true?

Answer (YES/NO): NO